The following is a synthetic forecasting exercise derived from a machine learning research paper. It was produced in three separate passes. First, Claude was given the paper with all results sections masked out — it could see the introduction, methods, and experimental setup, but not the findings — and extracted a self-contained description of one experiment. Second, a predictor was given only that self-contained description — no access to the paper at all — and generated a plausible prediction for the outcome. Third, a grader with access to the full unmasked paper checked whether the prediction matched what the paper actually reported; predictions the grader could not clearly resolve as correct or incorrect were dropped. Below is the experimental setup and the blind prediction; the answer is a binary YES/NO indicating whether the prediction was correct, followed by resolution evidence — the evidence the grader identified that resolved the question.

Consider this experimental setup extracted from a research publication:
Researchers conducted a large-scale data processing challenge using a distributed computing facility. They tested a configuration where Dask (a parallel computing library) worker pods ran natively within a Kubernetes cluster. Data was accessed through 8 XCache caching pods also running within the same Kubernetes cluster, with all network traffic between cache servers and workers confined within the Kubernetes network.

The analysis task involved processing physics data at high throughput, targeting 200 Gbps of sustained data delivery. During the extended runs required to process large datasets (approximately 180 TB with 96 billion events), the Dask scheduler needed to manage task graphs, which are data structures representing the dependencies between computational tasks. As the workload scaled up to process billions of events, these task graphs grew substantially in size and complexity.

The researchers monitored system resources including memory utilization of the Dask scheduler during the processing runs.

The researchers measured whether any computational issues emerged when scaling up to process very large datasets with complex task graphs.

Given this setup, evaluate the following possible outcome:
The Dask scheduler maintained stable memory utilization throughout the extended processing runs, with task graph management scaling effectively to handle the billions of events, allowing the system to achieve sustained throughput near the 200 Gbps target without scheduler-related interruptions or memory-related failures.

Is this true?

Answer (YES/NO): NO